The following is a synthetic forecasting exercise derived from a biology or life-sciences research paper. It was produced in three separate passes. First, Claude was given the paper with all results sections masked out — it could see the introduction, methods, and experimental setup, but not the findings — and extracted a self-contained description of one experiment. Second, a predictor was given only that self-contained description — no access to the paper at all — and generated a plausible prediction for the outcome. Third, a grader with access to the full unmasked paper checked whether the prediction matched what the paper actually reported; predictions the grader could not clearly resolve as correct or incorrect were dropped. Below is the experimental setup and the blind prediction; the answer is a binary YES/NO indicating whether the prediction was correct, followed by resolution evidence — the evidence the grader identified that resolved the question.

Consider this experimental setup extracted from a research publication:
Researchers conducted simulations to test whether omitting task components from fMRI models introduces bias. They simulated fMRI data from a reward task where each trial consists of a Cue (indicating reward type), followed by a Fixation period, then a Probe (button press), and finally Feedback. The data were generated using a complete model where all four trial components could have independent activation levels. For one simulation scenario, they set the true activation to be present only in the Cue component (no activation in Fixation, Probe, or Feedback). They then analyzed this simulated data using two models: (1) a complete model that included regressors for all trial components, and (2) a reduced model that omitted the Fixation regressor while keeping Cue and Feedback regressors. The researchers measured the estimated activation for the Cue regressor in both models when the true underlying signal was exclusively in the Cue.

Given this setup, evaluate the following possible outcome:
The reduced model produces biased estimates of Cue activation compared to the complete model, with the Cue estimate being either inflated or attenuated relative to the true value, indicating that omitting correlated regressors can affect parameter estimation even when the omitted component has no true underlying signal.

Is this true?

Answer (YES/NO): YES